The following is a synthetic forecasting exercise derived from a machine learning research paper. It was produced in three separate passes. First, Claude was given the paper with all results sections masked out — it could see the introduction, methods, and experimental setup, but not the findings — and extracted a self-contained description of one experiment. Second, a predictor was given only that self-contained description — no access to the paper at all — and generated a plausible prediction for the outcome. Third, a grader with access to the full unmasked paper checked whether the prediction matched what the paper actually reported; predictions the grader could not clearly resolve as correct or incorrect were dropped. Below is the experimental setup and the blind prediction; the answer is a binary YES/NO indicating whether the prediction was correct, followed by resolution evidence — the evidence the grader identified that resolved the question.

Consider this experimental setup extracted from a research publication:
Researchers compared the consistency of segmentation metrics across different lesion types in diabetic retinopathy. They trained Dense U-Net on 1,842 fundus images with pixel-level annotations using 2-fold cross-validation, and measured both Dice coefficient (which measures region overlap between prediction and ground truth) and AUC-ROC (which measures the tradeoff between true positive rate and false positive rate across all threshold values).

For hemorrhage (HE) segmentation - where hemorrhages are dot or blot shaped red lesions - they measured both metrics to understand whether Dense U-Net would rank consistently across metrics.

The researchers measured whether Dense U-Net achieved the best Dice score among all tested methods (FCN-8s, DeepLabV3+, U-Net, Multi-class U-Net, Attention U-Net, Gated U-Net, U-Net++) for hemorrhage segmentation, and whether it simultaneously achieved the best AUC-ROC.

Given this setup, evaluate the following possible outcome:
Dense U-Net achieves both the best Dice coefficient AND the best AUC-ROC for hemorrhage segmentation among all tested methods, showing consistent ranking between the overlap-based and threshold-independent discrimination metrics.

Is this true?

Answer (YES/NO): YES